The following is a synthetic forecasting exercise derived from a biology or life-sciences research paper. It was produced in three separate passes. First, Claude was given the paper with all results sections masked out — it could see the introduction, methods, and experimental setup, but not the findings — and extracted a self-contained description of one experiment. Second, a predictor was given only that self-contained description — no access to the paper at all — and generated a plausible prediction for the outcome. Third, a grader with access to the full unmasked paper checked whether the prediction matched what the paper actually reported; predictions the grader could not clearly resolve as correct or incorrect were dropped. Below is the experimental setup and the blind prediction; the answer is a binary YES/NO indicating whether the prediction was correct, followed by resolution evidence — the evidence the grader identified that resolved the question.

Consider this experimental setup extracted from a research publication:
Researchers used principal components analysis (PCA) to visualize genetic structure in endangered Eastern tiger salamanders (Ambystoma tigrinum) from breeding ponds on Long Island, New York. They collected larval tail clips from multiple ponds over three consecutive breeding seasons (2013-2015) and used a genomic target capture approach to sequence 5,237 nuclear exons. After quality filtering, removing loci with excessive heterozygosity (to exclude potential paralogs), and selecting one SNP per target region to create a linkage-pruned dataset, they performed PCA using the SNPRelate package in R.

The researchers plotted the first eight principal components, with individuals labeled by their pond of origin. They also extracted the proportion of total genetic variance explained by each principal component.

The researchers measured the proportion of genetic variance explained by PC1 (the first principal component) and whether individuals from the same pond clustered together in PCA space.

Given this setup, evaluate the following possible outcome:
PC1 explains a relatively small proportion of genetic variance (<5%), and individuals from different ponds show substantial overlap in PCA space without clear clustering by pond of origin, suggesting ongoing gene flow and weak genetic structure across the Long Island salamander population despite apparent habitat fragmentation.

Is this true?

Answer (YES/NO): NO